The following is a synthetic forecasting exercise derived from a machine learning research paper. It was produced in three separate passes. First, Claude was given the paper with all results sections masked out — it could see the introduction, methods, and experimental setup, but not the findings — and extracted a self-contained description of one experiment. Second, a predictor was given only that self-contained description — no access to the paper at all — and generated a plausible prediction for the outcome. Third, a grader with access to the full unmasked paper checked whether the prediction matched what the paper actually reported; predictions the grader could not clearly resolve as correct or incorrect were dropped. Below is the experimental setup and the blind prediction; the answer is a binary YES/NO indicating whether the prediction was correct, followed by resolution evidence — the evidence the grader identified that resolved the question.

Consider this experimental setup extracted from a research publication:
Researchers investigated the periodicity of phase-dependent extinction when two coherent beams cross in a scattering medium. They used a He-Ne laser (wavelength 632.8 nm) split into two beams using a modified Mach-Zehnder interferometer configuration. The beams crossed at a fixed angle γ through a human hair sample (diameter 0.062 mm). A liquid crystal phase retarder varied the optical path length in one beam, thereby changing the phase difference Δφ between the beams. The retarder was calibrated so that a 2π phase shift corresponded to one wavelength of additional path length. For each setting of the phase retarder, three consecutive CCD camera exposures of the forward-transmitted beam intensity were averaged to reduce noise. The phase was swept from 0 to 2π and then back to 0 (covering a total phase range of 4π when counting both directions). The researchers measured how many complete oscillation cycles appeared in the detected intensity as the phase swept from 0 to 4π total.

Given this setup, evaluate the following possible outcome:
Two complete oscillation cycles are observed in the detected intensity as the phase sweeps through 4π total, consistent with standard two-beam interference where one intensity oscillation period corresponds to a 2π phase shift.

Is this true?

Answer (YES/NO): YES